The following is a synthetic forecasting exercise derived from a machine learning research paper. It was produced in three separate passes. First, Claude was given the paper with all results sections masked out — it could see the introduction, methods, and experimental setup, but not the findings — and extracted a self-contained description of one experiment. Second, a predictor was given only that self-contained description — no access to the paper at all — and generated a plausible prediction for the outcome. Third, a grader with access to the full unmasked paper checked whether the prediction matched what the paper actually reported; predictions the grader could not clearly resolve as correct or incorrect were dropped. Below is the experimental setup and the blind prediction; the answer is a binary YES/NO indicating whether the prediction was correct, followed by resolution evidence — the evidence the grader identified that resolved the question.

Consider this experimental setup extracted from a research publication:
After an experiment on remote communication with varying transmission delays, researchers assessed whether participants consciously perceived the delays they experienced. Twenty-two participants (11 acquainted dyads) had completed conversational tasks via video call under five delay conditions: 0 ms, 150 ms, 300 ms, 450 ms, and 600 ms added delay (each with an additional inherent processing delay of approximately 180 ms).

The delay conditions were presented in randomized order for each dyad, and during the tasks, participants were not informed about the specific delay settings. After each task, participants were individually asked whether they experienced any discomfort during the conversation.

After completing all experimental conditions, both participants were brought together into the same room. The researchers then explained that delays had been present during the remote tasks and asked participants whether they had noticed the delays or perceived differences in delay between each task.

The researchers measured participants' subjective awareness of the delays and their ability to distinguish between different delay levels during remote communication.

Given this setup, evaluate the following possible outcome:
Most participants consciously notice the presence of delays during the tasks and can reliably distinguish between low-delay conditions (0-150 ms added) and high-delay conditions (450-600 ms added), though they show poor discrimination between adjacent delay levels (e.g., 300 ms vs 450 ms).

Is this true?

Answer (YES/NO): NO